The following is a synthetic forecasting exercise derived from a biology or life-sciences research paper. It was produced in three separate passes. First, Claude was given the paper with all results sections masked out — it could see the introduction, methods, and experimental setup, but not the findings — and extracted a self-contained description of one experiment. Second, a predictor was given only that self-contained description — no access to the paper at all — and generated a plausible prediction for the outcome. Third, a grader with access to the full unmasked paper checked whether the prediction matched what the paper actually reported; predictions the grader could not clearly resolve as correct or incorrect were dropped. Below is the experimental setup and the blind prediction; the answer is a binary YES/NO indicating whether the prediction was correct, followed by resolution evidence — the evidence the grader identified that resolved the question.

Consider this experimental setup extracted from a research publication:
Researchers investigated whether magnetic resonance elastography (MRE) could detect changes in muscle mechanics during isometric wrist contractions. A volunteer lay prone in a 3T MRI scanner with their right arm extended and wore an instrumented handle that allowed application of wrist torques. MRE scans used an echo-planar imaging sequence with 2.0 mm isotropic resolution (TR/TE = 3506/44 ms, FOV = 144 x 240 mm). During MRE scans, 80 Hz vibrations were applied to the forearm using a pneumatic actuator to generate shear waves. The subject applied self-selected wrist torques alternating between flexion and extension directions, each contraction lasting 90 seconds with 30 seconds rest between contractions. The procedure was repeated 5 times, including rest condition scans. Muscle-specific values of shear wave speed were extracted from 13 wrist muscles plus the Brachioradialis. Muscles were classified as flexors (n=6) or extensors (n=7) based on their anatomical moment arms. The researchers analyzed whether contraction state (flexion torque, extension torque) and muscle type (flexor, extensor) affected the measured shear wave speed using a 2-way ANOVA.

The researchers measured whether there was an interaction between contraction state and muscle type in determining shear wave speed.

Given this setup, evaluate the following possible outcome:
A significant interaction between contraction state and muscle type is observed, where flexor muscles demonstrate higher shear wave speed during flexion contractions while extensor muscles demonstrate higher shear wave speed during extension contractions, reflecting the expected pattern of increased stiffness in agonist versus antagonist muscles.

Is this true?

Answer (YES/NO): NO